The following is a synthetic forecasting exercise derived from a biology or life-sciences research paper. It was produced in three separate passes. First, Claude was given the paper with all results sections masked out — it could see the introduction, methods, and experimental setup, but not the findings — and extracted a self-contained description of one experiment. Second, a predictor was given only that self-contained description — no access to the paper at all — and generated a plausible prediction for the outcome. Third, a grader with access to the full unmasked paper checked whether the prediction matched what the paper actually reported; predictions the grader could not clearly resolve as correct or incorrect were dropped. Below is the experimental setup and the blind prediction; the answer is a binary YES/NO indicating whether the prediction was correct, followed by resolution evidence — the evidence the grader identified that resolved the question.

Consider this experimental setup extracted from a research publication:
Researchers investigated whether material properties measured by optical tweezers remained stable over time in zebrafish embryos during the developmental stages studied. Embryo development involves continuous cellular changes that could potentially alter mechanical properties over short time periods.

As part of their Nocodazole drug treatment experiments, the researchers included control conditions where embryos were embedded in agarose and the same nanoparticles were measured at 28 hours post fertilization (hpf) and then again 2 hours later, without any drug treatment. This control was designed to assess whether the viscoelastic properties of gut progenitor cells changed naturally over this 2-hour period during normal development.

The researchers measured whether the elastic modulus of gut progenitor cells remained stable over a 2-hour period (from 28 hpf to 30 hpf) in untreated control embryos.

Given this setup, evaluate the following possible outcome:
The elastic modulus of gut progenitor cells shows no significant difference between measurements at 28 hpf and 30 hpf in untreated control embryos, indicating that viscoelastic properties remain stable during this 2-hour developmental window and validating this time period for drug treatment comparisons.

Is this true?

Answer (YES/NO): YES